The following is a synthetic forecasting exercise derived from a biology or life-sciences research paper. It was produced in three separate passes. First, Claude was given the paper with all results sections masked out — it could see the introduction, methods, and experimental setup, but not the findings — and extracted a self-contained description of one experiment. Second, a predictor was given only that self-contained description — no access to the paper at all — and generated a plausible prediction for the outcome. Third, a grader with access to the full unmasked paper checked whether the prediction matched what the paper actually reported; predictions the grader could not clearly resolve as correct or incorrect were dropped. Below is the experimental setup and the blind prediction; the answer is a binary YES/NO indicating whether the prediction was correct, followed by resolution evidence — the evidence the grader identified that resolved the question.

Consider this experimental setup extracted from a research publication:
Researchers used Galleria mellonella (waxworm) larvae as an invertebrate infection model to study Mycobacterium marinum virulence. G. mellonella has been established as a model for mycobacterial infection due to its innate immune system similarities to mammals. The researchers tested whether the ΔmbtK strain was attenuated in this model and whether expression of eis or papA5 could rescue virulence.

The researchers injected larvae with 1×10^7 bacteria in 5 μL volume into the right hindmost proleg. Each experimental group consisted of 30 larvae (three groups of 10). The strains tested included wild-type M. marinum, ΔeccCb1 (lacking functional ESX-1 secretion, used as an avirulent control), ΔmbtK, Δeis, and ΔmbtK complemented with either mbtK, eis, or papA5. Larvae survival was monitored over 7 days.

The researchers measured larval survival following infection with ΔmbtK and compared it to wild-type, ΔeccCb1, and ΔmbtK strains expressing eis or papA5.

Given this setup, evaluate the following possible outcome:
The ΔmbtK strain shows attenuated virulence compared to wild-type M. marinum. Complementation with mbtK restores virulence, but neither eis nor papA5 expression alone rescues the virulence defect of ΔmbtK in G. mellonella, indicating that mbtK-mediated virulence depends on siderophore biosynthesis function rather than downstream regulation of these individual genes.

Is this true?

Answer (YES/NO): NO